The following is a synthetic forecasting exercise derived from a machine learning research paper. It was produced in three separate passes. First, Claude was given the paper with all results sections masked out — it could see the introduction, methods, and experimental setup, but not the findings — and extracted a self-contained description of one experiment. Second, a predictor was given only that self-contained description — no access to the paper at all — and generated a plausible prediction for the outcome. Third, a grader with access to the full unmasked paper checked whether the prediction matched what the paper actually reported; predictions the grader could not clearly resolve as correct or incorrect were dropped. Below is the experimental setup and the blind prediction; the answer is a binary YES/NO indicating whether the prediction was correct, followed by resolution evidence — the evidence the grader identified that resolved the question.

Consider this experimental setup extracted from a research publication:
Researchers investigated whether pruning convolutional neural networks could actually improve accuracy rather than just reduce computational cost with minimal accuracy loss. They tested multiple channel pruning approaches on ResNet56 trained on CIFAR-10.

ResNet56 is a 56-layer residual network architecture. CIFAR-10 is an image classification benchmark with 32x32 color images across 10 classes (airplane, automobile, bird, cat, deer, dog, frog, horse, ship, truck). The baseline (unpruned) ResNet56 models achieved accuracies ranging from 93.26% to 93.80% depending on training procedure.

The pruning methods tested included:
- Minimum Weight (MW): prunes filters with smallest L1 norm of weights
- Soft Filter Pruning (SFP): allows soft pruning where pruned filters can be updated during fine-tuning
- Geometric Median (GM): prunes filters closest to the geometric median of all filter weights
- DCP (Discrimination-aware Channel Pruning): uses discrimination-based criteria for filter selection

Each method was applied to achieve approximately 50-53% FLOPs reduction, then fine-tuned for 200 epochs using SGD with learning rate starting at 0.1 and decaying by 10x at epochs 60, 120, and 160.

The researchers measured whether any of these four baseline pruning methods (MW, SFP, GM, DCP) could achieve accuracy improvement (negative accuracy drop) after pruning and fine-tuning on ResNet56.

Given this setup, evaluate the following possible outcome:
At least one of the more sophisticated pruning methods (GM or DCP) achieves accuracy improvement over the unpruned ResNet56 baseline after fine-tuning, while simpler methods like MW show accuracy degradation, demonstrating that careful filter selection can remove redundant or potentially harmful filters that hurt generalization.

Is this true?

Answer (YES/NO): NO